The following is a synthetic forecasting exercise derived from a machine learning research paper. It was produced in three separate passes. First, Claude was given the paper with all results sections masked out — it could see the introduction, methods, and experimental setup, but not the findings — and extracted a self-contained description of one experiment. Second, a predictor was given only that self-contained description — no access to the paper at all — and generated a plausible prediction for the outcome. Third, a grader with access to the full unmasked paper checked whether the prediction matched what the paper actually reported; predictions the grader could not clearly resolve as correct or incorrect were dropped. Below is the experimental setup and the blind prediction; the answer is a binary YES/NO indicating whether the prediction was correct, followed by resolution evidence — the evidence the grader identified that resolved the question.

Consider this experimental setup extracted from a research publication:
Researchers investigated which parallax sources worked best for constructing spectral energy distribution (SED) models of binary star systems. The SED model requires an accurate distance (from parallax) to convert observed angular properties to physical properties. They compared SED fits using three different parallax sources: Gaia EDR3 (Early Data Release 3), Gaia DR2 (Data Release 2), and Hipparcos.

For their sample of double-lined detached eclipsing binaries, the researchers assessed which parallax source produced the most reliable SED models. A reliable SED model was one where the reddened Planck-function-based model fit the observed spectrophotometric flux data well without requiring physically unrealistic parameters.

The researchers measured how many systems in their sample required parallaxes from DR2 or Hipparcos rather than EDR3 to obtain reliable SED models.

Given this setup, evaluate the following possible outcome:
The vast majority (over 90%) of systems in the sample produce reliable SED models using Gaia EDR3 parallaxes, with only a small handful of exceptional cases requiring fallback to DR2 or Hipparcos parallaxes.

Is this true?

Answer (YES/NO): YES